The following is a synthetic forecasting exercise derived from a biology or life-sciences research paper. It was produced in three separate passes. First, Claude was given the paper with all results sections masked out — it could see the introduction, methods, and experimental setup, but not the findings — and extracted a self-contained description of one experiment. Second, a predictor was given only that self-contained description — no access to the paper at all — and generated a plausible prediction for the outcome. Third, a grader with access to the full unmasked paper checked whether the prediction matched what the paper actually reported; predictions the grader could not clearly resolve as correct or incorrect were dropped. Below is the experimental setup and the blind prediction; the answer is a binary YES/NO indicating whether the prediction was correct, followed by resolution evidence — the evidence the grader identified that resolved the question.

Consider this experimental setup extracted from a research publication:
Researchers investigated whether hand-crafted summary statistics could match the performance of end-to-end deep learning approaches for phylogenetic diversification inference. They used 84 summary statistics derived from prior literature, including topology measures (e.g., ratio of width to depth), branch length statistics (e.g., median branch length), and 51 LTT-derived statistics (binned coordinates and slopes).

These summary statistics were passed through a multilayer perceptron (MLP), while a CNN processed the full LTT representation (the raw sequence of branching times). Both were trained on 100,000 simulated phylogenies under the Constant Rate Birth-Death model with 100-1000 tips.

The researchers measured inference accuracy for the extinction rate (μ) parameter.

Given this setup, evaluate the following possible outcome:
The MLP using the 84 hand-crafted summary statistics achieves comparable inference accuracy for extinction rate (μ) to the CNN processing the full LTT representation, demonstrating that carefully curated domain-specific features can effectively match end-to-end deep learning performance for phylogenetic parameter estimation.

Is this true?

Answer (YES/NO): NO